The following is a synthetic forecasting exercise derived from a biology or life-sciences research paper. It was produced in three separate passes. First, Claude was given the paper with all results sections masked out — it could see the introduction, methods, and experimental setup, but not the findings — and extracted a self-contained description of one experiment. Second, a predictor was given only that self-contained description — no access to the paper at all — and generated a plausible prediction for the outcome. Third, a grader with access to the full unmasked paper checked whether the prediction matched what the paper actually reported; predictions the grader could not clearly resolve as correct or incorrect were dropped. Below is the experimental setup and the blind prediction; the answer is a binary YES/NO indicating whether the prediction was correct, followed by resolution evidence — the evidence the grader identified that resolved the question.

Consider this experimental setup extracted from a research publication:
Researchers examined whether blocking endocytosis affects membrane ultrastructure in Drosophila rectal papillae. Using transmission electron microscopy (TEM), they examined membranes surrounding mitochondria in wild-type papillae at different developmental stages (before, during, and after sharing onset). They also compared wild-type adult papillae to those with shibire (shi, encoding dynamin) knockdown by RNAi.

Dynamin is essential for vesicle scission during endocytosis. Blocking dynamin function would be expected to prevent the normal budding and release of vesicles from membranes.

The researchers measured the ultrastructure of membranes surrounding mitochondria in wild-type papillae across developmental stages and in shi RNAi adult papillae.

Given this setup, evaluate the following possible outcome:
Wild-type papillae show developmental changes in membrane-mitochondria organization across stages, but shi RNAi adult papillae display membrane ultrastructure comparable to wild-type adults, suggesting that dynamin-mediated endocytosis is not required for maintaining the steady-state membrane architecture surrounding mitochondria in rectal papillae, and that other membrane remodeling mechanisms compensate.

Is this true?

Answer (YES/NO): NO